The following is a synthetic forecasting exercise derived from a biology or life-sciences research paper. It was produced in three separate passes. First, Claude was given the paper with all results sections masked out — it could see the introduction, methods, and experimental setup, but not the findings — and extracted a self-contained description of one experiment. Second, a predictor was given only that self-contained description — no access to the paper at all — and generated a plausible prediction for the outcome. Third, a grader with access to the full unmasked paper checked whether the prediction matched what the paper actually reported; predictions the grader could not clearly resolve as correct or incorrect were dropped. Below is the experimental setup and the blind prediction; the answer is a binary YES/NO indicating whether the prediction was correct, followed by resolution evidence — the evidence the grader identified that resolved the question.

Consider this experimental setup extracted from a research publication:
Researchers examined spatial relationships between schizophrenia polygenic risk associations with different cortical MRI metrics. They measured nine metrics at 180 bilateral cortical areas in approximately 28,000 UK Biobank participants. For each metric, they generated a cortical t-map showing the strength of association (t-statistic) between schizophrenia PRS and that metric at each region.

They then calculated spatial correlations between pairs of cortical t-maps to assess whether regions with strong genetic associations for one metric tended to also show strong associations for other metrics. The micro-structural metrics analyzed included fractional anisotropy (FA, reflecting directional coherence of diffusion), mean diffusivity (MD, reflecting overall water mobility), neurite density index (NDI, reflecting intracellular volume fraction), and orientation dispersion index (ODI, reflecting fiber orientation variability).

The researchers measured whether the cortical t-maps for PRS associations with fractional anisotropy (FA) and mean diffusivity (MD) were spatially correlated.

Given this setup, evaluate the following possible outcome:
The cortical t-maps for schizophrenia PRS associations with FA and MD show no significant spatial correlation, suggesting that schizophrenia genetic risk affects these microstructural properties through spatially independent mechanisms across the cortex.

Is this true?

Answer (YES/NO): NO